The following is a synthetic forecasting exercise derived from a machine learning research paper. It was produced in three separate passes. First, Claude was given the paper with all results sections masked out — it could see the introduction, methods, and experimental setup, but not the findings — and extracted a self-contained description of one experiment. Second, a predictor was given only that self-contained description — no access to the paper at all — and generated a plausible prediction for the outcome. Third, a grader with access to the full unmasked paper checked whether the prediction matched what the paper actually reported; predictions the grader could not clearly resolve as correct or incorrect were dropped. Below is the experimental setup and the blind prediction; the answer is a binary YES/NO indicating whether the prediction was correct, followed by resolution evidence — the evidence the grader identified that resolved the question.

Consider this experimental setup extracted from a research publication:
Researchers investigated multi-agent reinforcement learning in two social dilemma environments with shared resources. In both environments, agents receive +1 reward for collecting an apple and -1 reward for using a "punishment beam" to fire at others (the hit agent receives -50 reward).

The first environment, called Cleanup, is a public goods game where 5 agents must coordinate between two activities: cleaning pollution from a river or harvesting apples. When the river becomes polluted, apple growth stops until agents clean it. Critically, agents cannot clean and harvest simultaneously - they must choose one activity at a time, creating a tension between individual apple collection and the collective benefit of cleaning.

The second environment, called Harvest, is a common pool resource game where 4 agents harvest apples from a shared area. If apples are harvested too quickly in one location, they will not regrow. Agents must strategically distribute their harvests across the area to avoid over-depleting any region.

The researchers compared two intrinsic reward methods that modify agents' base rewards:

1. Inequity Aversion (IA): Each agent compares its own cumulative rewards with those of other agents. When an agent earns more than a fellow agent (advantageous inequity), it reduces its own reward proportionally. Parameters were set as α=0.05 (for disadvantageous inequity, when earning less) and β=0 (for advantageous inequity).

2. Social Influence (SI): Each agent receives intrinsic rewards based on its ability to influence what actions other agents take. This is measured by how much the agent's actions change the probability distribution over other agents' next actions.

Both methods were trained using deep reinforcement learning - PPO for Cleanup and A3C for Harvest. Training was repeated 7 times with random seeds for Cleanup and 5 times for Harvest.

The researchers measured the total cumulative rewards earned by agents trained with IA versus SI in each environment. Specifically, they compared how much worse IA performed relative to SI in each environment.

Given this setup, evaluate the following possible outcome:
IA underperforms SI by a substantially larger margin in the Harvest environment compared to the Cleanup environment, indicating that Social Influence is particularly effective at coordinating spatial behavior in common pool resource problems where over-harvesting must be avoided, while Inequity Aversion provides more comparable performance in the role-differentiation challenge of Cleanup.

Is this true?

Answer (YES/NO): NO